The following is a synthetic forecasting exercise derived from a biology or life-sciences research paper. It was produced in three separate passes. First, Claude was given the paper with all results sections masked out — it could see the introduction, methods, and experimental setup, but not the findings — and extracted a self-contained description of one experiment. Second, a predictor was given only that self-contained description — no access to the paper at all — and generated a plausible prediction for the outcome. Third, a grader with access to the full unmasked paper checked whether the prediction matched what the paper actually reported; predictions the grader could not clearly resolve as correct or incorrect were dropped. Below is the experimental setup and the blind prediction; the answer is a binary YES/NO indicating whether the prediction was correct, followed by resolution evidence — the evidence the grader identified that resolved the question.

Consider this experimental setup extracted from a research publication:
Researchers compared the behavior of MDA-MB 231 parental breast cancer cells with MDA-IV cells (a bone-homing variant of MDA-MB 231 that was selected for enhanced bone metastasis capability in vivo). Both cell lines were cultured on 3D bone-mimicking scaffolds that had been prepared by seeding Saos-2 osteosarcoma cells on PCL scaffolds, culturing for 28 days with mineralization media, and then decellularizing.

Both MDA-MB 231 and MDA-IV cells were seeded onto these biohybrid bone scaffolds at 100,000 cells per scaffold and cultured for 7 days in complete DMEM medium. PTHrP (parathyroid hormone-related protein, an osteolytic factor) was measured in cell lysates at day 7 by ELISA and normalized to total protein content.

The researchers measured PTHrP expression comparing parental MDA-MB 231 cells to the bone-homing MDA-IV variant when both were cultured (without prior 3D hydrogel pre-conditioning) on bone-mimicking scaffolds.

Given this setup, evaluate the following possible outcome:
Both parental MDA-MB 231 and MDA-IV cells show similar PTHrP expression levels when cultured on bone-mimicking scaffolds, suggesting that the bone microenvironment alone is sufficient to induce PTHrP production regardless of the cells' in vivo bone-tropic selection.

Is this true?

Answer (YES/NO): YES